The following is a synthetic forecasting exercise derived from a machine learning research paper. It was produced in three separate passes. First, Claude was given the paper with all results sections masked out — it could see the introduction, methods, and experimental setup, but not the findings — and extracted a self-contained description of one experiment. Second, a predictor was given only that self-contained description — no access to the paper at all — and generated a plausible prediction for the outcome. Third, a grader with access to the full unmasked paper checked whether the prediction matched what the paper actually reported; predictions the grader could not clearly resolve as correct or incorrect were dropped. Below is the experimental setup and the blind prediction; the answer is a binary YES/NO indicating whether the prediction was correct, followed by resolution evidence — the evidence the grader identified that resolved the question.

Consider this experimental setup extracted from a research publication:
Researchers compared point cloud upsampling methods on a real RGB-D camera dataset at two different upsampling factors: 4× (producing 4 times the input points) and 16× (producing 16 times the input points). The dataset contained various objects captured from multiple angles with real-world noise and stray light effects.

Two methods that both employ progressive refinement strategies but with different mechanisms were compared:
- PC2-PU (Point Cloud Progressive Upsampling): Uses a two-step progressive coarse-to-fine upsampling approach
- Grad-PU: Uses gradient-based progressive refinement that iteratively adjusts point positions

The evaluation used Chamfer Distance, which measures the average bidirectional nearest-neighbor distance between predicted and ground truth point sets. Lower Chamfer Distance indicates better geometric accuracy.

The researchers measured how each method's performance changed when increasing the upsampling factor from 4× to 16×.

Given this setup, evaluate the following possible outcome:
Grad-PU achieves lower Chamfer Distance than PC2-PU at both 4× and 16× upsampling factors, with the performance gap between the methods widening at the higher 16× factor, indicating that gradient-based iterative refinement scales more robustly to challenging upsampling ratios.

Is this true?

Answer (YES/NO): NO